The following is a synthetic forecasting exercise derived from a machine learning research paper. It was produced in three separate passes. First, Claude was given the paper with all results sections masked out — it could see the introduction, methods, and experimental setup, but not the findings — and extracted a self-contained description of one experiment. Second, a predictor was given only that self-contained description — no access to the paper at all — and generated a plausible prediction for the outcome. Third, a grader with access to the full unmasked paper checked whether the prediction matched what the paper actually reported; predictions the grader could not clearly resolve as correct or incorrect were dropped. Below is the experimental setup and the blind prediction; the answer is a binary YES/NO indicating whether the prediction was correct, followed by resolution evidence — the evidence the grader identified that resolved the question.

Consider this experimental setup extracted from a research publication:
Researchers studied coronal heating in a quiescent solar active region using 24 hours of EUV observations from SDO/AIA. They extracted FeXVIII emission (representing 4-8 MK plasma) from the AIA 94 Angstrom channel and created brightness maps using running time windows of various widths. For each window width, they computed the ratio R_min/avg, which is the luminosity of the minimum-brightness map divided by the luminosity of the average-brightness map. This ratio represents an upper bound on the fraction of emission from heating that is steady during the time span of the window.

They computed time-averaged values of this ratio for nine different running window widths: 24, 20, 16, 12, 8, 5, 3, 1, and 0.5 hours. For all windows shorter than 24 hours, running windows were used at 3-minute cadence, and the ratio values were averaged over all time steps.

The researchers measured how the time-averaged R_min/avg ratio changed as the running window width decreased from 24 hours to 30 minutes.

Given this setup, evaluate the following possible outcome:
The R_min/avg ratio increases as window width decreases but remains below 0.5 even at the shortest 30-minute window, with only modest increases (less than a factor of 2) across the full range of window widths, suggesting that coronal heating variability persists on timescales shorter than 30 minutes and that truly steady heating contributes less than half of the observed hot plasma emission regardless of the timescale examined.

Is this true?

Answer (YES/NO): NO